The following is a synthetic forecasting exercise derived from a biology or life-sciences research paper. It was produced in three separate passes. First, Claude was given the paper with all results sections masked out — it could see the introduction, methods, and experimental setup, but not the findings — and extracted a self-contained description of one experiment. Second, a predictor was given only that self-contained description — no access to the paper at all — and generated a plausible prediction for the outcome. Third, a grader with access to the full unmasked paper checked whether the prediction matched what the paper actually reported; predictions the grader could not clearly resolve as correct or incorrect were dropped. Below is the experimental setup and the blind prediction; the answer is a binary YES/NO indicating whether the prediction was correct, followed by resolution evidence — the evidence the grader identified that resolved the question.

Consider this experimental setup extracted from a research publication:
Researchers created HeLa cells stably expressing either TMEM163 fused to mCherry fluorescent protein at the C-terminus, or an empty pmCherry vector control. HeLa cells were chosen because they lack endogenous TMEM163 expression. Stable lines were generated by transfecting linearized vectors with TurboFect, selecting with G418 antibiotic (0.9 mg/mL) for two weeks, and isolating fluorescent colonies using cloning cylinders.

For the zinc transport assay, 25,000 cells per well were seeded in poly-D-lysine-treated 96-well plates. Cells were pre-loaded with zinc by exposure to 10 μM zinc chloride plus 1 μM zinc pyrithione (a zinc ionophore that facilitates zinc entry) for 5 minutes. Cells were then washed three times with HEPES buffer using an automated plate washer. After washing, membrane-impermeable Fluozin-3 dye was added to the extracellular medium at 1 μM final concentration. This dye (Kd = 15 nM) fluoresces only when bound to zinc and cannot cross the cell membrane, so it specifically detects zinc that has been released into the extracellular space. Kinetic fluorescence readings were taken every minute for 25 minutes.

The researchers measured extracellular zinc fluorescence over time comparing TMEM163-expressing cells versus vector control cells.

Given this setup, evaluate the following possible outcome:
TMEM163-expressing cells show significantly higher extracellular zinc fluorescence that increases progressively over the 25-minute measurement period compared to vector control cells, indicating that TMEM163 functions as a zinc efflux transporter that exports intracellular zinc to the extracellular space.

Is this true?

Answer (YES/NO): YES